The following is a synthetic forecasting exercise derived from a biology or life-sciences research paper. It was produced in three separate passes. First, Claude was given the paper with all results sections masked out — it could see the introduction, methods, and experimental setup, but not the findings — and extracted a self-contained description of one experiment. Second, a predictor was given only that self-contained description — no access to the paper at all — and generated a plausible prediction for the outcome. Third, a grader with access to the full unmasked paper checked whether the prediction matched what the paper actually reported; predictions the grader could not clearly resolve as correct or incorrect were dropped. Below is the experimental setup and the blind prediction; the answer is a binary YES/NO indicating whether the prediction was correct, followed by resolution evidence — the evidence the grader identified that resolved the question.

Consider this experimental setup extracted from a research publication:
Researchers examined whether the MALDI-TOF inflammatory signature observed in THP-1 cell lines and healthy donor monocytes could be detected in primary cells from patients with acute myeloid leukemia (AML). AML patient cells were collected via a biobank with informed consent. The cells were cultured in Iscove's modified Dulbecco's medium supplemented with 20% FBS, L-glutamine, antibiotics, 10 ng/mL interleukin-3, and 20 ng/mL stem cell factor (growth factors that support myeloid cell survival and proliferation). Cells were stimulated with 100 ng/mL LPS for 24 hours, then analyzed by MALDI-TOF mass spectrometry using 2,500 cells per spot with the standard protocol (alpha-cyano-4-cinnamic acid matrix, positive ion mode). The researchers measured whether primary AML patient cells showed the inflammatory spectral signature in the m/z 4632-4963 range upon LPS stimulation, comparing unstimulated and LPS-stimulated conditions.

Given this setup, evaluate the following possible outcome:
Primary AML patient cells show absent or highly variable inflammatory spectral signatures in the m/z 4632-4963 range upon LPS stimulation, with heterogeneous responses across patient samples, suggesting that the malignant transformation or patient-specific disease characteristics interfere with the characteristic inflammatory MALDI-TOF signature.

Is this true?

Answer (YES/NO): NO